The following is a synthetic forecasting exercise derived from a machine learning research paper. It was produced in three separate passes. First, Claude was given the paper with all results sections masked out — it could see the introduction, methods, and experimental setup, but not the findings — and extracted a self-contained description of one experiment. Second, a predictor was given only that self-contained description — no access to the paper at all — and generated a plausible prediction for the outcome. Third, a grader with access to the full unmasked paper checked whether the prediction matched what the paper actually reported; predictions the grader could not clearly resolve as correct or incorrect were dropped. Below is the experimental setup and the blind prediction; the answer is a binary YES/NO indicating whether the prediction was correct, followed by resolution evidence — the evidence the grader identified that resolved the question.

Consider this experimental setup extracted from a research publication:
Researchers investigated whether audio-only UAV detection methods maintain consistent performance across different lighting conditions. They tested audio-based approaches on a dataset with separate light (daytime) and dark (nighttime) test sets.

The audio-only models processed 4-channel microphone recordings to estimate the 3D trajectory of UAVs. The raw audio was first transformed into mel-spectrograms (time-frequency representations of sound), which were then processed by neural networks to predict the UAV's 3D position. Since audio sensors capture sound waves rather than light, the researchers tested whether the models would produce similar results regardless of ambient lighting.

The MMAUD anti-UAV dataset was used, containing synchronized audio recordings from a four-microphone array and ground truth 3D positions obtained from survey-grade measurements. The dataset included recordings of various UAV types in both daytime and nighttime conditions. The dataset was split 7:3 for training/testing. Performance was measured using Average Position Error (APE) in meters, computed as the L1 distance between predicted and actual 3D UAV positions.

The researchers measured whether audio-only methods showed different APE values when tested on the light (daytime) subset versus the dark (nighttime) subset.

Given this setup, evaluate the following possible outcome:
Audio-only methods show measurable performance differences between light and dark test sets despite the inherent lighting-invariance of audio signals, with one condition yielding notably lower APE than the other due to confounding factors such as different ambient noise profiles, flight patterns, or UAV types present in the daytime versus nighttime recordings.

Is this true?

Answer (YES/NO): NO